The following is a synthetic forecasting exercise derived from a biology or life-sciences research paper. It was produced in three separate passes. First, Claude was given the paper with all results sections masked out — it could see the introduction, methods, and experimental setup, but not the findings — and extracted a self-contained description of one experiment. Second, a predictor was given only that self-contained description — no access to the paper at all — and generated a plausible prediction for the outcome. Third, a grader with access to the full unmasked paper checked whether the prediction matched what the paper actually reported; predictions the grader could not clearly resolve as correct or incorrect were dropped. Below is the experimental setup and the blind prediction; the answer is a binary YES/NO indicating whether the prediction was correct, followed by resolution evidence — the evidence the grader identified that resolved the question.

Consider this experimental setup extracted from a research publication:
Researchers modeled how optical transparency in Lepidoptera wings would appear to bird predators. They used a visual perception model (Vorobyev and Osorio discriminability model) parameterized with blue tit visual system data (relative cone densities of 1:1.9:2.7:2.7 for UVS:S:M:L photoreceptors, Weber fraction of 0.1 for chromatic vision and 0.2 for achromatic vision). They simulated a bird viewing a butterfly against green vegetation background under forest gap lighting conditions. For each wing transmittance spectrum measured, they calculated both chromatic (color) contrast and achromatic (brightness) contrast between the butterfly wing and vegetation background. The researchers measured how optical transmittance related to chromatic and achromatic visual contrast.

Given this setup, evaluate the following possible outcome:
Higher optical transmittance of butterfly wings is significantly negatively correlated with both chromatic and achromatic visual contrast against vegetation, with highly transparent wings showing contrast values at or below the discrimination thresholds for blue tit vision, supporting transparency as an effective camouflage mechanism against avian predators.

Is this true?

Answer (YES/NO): NO